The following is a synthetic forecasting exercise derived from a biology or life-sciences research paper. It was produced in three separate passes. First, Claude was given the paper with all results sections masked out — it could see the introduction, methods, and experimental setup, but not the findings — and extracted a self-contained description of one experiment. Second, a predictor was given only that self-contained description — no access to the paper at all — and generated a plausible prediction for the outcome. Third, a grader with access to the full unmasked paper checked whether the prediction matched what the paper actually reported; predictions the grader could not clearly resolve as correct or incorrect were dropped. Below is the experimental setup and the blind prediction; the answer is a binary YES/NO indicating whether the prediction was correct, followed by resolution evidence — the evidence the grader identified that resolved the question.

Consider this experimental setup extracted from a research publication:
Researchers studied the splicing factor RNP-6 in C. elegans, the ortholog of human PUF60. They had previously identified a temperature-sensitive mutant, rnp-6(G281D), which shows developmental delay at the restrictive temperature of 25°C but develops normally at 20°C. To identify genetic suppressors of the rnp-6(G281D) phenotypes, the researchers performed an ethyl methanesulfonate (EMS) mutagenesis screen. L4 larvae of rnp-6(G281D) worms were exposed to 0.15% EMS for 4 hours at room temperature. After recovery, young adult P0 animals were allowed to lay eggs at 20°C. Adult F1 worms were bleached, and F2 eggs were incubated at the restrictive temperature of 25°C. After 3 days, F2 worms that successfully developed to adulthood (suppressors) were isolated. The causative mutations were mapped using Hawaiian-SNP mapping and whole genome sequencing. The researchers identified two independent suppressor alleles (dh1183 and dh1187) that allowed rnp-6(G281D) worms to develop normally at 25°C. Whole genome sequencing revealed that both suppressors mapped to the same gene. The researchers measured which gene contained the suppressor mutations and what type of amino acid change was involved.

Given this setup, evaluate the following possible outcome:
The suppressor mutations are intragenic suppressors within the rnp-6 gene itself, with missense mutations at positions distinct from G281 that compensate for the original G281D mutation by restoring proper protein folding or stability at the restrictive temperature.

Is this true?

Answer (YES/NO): NO